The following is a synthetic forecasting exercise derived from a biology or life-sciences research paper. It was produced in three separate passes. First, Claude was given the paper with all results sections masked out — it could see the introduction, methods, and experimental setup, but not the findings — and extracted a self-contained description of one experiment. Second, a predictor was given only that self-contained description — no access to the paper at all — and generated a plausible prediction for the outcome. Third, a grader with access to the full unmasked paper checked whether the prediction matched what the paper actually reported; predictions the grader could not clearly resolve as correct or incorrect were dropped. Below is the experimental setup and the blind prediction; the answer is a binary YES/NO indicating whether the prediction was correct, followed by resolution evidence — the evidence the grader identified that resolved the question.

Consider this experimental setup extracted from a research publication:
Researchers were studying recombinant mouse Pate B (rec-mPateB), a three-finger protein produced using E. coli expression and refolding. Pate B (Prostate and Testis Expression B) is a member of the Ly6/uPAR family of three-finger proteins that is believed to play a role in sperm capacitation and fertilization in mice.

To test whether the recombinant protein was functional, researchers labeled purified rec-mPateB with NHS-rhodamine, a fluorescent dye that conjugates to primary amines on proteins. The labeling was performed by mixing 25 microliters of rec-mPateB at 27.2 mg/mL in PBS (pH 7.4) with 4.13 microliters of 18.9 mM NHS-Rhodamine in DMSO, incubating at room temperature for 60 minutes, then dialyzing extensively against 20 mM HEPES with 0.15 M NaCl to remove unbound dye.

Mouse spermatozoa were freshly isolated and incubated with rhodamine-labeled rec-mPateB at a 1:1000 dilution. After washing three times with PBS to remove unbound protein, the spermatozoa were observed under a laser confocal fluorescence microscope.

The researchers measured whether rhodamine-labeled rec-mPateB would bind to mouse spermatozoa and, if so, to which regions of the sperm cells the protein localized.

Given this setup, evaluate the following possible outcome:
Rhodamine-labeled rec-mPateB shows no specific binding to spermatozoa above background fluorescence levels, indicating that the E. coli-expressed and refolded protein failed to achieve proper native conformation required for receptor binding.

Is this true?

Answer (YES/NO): NO